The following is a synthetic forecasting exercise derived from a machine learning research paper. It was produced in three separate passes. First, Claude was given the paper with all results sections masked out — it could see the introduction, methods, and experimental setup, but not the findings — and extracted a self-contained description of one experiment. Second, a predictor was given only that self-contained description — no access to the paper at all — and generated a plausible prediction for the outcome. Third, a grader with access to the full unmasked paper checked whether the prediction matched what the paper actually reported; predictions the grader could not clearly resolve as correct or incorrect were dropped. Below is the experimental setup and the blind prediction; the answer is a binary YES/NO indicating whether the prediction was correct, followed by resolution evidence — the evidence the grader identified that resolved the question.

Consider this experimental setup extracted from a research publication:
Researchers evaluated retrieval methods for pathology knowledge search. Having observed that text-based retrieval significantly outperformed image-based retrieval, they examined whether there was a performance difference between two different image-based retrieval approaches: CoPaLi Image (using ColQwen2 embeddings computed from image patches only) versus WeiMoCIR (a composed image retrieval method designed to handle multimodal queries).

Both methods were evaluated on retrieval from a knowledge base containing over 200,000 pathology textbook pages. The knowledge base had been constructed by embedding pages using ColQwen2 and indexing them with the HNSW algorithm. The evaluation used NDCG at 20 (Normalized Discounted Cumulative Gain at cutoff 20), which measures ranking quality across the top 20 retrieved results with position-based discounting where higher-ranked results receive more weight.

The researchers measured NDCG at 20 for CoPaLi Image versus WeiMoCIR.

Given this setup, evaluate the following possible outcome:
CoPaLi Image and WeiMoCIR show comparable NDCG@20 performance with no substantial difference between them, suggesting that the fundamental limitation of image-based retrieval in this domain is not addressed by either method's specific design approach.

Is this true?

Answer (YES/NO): YES